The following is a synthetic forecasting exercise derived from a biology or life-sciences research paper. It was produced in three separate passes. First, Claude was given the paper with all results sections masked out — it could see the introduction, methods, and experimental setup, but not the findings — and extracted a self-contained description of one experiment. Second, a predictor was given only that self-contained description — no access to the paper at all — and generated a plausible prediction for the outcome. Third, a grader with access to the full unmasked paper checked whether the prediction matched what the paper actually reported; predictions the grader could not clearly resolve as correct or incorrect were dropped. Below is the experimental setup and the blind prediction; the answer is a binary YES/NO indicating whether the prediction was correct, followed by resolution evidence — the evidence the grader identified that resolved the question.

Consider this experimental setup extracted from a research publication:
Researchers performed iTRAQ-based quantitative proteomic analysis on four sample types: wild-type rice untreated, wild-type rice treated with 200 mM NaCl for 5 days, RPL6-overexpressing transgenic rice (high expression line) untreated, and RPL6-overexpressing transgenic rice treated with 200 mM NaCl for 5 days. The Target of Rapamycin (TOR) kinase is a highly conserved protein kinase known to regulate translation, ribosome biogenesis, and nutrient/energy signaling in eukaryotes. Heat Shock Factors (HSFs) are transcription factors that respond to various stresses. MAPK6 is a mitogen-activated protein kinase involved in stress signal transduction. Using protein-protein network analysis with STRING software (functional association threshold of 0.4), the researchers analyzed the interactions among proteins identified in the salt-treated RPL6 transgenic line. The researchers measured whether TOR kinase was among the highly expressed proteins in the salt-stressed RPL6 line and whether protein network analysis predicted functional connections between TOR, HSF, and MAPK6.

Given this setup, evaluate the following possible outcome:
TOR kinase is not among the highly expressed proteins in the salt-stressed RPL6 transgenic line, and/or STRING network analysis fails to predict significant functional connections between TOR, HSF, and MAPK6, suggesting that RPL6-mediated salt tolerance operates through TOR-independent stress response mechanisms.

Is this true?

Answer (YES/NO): NO